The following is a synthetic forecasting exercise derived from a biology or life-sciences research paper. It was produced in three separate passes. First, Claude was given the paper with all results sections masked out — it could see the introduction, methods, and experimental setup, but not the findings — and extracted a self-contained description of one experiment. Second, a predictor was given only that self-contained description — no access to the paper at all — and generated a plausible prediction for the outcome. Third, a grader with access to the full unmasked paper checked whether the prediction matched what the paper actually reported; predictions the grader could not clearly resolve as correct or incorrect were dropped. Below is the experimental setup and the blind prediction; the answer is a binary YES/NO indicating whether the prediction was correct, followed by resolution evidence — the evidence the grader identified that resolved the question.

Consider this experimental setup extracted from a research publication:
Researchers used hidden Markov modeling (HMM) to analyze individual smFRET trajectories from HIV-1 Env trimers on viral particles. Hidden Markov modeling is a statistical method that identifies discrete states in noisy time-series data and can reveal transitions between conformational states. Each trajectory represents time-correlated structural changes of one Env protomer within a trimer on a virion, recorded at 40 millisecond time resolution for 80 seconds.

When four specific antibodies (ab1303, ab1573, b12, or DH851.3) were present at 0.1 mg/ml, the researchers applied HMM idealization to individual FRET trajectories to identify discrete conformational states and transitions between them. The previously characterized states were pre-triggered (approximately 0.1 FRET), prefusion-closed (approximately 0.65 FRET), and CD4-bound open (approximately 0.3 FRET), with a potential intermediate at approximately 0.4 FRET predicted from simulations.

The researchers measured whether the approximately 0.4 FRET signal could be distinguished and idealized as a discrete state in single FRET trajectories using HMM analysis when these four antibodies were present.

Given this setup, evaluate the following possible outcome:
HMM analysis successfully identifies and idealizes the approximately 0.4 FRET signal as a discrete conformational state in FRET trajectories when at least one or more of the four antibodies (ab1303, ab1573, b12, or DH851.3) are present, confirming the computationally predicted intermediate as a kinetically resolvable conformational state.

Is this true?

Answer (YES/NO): YES